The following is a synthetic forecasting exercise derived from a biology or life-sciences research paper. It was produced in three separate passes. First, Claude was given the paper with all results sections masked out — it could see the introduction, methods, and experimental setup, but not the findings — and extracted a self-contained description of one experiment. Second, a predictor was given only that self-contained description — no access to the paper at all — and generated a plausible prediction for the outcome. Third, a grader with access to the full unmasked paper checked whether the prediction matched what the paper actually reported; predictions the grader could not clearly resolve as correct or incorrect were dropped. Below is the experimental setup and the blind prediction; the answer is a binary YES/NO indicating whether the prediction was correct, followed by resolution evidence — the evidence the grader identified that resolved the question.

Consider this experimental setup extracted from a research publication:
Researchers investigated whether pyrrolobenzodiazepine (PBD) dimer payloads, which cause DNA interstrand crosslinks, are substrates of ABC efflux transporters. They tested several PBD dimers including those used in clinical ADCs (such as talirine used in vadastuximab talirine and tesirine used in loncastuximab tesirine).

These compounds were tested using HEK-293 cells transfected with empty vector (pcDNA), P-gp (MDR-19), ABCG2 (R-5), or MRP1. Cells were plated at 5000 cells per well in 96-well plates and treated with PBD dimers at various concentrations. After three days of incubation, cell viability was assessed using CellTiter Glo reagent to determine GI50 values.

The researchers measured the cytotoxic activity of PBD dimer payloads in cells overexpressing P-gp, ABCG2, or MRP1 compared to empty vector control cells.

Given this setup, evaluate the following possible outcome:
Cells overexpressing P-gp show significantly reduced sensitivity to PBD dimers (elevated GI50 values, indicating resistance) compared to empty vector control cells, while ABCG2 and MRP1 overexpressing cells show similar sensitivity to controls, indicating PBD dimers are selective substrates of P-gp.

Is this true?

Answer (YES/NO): NO